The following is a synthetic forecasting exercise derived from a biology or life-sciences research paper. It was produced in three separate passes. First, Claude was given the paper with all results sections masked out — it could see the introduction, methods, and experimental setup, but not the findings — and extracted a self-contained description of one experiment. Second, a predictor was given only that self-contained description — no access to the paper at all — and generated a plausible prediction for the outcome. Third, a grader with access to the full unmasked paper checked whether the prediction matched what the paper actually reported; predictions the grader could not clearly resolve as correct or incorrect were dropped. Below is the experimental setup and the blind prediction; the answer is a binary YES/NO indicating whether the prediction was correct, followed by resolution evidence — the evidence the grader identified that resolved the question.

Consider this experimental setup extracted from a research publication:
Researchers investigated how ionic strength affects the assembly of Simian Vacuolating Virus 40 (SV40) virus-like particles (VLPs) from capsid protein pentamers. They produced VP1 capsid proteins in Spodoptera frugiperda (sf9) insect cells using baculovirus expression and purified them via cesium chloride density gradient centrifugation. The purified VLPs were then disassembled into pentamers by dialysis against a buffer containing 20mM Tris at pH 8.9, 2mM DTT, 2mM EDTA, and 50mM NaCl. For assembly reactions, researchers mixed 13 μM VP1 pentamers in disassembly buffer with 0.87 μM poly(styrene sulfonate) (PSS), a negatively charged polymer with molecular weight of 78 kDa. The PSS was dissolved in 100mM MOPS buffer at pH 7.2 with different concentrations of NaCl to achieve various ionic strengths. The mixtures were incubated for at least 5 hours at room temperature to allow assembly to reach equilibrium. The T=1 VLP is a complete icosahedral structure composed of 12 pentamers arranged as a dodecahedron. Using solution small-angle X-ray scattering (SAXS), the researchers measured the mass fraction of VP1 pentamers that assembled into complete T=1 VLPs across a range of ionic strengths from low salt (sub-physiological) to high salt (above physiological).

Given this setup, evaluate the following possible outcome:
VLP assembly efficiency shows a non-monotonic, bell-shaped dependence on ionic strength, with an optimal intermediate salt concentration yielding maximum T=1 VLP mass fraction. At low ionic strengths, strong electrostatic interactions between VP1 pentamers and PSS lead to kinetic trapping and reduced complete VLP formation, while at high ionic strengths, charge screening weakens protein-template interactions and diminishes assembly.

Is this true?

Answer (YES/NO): YES